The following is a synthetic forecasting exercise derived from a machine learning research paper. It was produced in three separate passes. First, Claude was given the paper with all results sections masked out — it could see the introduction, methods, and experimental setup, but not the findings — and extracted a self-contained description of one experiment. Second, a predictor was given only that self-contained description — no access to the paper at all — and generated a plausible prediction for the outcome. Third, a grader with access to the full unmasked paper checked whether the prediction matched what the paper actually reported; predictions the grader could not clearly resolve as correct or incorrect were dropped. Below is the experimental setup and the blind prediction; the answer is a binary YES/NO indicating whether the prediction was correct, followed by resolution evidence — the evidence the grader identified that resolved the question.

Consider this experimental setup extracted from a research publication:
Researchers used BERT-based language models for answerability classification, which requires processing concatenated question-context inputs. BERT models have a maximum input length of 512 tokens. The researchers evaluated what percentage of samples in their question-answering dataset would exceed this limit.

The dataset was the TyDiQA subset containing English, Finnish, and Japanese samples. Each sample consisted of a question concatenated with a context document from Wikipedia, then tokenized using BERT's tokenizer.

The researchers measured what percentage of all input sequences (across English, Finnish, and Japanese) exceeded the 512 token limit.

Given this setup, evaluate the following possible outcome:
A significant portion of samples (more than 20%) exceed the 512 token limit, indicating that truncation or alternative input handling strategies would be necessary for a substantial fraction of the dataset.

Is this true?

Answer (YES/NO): NO